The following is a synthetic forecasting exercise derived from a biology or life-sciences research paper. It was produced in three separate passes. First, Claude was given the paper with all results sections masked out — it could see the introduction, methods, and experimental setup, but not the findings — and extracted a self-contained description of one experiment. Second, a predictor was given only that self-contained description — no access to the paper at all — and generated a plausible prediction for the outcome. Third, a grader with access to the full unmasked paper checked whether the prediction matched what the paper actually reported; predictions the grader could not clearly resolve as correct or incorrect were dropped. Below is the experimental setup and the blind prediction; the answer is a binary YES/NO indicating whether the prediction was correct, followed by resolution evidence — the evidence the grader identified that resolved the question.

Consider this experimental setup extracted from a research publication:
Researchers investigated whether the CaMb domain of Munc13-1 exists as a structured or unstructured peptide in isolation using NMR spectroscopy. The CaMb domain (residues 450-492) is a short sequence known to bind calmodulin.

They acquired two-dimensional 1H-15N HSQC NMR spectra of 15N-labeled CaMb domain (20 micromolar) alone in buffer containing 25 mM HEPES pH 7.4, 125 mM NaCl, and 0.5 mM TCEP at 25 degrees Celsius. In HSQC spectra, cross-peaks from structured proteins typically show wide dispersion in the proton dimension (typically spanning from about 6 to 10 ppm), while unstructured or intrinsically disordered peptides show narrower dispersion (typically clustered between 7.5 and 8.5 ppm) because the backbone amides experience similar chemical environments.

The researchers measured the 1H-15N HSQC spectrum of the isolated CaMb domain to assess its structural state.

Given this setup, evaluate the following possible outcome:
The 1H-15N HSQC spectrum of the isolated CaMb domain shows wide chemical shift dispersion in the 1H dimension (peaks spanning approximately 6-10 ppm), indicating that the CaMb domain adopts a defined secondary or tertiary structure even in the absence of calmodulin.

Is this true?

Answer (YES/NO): NO